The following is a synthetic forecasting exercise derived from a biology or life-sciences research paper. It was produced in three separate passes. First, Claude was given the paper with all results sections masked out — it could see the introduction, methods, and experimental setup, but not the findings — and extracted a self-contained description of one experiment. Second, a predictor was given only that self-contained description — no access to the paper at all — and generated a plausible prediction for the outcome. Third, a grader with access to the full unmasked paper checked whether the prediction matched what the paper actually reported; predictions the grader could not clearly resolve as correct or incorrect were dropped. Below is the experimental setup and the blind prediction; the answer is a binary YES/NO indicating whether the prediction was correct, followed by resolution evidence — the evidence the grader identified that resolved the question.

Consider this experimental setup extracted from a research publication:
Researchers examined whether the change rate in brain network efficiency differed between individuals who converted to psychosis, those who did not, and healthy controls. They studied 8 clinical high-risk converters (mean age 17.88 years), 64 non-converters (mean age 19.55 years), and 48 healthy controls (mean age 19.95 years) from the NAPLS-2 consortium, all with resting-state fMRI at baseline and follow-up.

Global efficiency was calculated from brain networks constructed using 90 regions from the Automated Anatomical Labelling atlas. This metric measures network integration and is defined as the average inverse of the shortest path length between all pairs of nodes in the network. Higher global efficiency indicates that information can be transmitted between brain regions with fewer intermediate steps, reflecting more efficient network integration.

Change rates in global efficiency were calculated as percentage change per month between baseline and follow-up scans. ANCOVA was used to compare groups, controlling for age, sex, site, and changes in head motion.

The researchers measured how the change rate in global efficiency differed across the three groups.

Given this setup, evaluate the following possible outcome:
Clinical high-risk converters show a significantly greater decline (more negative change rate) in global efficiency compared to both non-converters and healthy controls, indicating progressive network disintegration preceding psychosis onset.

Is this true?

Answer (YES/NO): NO